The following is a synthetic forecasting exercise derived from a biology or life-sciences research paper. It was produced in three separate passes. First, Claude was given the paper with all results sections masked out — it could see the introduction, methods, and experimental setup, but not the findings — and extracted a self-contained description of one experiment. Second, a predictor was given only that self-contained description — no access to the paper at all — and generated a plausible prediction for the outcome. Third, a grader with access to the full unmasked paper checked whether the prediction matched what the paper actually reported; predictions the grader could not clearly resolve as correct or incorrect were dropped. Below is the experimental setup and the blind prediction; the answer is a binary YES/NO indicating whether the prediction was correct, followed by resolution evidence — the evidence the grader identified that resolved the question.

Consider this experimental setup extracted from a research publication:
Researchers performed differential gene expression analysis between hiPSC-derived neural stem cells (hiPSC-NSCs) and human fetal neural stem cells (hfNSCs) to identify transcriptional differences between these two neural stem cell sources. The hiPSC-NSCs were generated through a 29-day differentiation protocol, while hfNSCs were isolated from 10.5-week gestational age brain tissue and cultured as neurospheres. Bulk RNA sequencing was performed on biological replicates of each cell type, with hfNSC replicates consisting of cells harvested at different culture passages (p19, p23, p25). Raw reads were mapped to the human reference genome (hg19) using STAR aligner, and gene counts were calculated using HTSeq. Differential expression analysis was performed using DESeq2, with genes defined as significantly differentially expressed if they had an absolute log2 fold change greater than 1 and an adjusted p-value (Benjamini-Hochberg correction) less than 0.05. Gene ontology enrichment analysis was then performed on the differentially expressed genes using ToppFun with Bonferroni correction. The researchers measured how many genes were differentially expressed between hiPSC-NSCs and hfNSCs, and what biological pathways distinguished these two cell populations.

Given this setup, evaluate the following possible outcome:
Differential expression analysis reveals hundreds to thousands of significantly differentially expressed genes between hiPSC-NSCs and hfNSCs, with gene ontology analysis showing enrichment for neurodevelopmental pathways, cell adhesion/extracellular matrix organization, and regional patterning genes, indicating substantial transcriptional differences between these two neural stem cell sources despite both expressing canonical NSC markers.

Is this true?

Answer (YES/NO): YES